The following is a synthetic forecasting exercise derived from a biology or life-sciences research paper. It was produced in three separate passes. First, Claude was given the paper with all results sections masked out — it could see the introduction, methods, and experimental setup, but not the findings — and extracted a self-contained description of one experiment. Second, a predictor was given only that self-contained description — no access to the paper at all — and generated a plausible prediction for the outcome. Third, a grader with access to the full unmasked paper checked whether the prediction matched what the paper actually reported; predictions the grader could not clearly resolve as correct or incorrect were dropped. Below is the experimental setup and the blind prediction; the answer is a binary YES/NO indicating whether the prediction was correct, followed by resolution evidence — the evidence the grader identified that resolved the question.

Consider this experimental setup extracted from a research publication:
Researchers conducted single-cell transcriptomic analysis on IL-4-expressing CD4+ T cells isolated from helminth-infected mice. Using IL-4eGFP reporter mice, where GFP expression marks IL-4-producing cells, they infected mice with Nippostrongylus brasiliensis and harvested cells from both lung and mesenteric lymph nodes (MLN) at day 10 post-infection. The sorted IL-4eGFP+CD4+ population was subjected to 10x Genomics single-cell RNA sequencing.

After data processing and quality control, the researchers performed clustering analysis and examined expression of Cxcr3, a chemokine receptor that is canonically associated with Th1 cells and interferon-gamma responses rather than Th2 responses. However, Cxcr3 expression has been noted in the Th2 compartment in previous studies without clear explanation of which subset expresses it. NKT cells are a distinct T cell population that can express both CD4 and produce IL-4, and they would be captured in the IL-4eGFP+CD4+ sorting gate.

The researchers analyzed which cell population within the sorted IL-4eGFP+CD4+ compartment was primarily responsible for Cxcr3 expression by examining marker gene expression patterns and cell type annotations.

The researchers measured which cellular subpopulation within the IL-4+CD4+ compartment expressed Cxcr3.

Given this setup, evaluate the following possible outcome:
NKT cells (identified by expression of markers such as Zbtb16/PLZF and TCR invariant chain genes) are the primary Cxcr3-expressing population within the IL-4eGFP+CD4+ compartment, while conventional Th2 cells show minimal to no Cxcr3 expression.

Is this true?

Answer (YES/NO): YES